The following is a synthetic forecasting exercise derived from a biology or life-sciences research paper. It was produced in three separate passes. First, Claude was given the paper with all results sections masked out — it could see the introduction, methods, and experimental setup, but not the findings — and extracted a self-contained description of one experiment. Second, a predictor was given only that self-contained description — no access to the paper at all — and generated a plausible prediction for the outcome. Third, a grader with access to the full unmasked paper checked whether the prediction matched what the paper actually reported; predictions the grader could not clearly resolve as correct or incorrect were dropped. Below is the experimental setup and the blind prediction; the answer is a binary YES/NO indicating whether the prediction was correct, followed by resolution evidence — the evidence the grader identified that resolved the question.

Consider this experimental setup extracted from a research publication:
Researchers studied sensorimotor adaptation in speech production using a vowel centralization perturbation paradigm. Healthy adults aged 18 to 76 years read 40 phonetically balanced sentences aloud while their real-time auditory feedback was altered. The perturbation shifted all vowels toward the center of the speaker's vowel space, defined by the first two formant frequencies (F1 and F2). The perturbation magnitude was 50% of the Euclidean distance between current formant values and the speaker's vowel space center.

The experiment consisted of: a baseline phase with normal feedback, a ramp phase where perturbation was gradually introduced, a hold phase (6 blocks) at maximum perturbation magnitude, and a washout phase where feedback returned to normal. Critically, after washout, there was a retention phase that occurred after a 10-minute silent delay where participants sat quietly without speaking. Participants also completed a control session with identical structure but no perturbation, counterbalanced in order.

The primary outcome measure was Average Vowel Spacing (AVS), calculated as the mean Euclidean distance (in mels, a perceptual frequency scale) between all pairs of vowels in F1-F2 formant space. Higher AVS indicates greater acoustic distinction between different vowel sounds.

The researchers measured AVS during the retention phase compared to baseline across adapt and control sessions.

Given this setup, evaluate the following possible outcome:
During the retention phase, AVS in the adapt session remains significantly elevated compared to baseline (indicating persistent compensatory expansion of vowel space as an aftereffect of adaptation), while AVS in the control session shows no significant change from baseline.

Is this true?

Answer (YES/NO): NO